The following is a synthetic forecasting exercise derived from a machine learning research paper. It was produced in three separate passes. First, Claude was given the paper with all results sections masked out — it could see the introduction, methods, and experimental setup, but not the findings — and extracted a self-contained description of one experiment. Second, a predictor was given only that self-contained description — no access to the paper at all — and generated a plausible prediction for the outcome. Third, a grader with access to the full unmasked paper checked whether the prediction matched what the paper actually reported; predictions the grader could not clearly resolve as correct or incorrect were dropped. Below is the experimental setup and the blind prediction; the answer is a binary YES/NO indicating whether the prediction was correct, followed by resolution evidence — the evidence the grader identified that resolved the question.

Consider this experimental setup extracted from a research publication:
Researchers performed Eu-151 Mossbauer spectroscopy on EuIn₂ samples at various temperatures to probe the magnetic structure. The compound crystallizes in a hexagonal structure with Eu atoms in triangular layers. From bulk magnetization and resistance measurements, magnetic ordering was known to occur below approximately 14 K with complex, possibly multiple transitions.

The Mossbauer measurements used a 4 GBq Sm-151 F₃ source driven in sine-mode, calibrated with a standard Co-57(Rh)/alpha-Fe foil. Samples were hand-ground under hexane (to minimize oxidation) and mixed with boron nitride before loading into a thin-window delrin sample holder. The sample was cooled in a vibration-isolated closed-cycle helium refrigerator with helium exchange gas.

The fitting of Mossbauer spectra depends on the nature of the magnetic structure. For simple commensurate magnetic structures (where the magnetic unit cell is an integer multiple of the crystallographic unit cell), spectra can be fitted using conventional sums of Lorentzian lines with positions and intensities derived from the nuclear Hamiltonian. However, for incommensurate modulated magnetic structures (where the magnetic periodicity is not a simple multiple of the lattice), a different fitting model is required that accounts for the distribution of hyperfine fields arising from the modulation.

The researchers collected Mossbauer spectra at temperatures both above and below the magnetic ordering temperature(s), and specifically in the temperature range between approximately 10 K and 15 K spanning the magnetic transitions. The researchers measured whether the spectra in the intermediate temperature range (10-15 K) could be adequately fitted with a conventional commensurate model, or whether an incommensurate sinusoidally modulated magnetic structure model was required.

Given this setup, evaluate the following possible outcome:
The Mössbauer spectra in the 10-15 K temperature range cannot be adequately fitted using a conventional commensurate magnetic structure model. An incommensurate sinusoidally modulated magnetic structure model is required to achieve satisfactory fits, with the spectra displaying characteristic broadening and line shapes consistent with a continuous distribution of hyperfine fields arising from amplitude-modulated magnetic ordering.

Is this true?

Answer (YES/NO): YES